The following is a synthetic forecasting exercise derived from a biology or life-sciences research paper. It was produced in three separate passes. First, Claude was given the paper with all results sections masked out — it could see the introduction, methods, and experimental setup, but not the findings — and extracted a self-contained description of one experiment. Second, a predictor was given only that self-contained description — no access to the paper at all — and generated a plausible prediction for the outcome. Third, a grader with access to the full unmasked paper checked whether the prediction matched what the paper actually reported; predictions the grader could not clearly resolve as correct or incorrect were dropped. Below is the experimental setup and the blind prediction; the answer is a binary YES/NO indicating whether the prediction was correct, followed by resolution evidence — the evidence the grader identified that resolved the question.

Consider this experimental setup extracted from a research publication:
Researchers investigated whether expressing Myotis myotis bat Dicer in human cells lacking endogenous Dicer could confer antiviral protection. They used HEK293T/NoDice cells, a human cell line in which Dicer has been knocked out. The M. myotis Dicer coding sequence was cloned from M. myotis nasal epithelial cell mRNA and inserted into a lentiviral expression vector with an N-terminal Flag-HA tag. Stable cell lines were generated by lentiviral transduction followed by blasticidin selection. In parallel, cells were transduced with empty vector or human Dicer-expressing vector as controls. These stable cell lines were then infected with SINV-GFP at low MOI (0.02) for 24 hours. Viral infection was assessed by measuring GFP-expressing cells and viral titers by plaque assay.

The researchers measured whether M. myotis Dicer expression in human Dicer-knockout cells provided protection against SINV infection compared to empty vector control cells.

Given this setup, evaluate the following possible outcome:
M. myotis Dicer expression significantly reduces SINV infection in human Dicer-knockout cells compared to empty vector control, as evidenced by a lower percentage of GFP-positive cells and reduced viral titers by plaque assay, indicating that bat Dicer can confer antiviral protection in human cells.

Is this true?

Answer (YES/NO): NO